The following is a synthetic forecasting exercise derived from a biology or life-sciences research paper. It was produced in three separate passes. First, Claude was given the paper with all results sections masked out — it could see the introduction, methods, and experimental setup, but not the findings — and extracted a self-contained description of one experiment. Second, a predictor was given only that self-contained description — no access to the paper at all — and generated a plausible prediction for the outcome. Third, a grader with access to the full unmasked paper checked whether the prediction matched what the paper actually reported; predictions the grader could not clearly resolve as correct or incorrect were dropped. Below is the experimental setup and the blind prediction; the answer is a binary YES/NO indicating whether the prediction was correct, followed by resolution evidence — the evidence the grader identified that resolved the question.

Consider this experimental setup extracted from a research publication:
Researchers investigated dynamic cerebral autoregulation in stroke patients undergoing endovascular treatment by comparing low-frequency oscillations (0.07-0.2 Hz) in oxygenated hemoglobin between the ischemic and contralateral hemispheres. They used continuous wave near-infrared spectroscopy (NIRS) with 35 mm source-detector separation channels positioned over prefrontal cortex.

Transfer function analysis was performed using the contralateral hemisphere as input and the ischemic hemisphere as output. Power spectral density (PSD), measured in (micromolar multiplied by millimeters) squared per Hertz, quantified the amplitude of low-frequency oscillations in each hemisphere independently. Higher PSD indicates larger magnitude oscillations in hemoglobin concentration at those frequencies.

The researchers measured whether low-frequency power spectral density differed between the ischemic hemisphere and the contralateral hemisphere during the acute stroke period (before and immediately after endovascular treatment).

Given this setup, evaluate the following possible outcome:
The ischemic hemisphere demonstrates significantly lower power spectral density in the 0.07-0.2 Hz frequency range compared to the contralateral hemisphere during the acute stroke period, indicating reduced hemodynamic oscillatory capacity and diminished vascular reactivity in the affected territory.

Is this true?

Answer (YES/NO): NO